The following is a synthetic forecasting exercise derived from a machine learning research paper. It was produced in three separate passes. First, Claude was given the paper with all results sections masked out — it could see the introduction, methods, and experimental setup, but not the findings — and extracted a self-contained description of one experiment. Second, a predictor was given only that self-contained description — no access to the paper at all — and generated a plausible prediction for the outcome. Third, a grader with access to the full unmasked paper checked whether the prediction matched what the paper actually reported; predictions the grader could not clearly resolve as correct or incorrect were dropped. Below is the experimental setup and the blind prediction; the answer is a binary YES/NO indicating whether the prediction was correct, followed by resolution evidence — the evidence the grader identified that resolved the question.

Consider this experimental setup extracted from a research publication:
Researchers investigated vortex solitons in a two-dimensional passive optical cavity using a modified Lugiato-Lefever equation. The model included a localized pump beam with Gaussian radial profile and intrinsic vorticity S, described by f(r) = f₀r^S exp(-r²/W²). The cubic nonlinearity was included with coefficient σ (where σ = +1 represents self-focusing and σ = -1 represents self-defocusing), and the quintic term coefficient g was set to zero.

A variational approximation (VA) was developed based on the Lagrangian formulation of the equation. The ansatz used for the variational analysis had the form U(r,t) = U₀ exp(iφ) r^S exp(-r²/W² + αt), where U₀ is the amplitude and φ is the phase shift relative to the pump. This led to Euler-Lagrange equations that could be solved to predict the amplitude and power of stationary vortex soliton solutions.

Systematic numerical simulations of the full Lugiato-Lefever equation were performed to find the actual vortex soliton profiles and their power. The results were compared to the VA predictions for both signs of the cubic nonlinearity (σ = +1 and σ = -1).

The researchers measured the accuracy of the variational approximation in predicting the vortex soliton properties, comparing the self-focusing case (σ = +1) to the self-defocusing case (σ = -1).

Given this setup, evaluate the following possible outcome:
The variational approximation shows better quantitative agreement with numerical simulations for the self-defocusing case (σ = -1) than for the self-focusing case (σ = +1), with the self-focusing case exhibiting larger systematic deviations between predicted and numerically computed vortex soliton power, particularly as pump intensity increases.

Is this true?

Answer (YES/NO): NO